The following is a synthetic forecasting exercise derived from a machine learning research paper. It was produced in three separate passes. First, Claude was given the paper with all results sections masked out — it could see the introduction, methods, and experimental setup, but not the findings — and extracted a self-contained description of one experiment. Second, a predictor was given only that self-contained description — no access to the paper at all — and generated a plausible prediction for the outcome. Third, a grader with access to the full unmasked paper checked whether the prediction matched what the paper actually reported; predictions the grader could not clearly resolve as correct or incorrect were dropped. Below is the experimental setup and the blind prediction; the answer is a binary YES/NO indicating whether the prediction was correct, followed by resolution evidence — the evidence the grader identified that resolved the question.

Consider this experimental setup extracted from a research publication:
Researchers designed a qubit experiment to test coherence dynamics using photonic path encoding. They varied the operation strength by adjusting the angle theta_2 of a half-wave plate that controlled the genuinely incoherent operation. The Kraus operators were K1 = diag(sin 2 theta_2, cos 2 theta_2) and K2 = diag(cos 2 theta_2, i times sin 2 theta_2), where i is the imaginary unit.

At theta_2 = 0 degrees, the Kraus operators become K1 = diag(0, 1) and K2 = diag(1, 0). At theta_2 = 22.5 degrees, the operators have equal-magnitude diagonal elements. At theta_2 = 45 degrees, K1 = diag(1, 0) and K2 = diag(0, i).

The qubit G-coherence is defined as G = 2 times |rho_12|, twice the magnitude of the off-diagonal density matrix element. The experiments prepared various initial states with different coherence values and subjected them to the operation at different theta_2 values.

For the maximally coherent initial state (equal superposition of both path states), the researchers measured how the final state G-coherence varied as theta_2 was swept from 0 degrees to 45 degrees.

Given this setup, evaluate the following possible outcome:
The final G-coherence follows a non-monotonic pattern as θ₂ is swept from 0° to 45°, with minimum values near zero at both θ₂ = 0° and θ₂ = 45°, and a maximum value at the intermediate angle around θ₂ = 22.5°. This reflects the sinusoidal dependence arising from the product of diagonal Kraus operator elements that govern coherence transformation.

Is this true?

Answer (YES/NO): YES